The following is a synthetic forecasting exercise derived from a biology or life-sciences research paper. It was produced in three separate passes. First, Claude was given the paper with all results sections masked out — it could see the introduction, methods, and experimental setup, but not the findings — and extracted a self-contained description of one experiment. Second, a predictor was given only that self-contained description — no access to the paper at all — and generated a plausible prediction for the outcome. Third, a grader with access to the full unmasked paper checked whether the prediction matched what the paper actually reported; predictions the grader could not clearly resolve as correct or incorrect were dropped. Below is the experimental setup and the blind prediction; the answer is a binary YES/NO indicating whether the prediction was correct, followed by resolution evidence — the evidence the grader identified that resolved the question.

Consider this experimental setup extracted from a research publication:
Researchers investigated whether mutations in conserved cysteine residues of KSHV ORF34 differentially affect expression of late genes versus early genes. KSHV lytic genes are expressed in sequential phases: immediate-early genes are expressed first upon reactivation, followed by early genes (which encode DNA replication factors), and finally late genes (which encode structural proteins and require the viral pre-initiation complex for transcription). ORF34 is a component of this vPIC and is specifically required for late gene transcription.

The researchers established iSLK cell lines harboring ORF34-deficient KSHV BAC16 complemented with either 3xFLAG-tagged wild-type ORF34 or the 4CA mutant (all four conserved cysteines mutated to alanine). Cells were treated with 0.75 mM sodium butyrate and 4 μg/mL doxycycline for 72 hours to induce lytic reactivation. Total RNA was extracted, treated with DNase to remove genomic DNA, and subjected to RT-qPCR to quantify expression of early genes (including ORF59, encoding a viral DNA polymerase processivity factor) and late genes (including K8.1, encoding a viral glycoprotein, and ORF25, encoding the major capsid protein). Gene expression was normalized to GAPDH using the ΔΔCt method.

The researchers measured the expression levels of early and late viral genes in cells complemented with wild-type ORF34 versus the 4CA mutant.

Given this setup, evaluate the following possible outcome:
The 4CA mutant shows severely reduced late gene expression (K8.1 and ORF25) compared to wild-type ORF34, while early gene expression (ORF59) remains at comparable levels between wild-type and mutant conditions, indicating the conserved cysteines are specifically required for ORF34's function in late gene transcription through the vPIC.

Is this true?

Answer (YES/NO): YES